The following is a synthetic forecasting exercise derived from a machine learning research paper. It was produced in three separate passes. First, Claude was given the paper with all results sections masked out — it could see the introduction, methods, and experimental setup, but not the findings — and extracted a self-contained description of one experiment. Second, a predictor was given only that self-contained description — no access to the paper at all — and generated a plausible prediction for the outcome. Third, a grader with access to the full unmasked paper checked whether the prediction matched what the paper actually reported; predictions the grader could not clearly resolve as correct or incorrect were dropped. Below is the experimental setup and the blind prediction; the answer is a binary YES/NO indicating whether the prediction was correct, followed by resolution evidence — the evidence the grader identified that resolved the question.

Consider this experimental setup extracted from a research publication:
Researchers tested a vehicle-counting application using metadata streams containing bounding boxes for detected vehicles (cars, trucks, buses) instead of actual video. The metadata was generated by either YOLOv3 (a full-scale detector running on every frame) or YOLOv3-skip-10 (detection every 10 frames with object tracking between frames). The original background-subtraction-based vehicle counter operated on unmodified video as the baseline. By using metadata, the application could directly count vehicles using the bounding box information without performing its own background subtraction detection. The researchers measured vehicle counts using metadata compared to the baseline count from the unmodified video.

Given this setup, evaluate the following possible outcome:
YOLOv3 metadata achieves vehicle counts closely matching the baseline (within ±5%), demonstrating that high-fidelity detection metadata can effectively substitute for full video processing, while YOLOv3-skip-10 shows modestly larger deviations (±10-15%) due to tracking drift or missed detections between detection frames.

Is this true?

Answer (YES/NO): NO